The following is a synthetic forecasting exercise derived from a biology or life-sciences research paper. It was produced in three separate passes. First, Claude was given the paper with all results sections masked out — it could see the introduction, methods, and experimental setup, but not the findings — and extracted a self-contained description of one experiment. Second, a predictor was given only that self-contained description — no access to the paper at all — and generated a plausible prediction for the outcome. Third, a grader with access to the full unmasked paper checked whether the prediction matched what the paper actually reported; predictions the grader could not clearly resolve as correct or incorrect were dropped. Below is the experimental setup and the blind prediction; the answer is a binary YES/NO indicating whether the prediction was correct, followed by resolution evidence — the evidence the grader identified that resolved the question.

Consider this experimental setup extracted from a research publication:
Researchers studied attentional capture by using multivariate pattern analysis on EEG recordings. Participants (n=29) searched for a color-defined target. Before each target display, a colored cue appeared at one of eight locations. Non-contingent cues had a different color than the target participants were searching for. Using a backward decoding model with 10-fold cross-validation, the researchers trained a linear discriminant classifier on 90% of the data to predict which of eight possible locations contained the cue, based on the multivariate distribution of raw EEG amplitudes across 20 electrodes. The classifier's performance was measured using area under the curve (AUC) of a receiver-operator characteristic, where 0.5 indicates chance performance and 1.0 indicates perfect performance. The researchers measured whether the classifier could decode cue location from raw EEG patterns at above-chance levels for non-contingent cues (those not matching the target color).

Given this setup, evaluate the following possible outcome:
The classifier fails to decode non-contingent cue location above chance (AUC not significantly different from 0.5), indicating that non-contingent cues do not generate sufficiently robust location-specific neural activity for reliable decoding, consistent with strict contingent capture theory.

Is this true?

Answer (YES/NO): NO